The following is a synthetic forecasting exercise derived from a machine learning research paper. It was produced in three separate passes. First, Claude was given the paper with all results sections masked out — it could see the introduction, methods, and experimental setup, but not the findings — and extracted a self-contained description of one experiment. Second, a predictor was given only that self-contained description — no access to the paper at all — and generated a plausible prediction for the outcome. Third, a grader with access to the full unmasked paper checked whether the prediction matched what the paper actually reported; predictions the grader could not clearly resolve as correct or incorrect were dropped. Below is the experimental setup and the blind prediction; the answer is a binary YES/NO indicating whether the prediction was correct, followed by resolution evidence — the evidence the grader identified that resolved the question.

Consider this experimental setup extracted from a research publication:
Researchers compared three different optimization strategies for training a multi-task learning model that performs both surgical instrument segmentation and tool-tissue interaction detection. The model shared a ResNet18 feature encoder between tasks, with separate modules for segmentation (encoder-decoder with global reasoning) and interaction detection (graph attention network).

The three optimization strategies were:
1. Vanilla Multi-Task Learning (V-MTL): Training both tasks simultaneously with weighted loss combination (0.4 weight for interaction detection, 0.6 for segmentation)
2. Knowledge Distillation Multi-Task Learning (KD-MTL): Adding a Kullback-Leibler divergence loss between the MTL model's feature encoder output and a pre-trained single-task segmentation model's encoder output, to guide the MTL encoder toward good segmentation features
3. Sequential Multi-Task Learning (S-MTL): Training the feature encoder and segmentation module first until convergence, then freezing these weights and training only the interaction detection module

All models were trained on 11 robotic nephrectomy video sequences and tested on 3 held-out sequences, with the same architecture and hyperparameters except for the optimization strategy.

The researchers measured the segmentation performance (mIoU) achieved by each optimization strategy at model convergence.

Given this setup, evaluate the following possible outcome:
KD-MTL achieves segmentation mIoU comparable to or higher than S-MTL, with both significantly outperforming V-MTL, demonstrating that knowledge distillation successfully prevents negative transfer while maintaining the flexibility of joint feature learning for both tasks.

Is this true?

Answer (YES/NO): NO